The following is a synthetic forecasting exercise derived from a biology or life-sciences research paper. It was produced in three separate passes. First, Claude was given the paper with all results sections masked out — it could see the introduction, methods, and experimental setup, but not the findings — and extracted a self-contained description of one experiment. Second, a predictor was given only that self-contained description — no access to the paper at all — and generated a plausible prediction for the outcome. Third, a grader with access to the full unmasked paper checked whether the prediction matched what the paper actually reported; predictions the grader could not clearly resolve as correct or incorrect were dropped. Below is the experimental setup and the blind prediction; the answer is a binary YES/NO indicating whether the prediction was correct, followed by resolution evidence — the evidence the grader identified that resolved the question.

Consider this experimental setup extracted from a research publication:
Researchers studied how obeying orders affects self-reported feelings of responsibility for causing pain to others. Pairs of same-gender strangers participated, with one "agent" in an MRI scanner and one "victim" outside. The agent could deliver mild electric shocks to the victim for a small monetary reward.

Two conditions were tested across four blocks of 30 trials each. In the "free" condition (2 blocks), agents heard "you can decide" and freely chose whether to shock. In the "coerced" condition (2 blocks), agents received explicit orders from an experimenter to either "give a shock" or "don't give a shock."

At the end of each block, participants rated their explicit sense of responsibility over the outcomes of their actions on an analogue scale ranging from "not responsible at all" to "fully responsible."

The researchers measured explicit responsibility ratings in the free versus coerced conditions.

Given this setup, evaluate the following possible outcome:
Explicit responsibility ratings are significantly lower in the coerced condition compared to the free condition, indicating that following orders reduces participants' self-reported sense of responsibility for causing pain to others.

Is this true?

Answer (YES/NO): YES